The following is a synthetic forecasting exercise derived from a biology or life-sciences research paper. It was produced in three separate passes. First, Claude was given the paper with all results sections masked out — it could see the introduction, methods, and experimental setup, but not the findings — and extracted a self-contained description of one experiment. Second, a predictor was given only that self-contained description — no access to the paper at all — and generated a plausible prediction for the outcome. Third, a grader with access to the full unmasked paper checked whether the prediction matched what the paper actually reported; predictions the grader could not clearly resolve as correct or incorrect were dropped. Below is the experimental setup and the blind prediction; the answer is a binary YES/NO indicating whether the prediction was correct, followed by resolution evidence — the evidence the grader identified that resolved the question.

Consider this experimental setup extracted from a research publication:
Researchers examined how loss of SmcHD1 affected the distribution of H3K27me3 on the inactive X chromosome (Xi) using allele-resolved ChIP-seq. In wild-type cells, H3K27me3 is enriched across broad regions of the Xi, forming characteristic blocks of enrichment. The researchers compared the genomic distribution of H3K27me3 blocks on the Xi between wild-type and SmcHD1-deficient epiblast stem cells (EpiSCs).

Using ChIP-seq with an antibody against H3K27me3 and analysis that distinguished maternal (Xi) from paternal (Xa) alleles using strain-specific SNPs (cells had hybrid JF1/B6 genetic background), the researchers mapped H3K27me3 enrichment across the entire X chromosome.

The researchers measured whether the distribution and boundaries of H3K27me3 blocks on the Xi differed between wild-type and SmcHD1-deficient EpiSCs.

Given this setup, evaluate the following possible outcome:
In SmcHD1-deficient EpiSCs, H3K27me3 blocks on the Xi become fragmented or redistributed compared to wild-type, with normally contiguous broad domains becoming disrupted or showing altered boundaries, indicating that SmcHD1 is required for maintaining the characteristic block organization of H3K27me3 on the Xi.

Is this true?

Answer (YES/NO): NO